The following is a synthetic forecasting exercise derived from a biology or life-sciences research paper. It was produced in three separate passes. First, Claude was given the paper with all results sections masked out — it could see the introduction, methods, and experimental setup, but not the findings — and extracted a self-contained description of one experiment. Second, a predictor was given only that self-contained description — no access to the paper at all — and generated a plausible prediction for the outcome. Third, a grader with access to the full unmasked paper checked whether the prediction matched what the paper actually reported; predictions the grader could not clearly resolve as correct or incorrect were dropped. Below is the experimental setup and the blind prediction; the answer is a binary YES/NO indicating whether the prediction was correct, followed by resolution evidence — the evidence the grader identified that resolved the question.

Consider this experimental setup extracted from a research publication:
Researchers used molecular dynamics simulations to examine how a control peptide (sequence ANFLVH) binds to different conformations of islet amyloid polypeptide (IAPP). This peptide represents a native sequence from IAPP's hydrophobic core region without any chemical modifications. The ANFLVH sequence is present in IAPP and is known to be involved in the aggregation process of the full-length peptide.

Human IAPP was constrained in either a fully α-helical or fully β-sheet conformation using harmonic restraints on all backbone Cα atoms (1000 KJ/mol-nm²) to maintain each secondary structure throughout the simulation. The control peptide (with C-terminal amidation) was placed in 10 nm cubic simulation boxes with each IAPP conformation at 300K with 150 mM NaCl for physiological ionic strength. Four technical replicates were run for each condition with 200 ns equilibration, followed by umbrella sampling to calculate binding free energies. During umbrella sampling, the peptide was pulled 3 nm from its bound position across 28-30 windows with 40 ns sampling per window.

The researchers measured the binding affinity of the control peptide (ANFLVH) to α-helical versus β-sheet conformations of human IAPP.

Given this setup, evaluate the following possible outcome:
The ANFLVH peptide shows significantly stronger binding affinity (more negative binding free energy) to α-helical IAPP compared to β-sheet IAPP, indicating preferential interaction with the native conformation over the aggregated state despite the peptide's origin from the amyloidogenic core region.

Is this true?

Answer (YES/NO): NO